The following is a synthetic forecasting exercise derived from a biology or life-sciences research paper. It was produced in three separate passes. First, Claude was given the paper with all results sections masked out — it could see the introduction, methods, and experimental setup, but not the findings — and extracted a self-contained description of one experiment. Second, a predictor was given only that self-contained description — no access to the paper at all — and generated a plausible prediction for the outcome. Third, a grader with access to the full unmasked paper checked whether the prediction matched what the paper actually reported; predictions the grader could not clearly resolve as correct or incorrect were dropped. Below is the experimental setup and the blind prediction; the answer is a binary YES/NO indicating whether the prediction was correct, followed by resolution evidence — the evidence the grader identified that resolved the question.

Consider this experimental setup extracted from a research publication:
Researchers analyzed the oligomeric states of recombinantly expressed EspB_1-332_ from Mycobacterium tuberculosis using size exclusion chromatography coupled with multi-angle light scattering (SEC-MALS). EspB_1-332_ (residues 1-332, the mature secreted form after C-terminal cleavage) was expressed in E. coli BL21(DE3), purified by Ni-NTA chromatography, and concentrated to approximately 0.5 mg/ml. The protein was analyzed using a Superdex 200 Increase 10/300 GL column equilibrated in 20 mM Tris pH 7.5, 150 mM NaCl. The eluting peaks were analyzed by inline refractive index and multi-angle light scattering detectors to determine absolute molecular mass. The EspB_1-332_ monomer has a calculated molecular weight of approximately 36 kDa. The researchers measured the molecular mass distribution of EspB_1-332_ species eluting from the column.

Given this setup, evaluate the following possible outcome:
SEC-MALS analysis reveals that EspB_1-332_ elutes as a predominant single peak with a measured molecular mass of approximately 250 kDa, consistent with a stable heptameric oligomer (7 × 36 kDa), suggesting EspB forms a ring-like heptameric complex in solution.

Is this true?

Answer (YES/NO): NO